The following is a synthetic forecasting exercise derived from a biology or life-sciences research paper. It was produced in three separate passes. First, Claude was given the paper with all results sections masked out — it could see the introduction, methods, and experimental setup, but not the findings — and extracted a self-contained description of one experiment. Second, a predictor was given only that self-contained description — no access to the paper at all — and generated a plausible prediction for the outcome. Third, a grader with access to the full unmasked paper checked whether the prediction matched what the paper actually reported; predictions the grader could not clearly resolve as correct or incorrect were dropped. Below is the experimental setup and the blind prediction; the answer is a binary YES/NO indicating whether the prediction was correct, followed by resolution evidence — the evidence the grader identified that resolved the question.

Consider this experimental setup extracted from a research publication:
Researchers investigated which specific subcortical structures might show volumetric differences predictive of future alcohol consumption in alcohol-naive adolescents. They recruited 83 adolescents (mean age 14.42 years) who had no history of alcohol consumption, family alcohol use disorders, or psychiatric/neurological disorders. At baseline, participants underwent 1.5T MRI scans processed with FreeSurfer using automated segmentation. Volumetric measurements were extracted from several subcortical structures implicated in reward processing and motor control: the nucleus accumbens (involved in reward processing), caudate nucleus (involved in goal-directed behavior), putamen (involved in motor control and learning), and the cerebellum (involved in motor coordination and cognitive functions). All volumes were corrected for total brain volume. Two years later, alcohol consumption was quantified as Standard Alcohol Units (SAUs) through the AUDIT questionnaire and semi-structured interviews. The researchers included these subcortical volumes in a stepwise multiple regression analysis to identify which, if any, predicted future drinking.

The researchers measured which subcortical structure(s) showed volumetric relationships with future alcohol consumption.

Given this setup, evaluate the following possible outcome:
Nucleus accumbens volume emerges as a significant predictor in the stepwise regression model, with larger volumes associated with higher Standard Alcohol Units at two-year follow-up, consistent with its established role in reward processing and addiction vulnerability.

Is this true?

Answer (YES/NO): NO